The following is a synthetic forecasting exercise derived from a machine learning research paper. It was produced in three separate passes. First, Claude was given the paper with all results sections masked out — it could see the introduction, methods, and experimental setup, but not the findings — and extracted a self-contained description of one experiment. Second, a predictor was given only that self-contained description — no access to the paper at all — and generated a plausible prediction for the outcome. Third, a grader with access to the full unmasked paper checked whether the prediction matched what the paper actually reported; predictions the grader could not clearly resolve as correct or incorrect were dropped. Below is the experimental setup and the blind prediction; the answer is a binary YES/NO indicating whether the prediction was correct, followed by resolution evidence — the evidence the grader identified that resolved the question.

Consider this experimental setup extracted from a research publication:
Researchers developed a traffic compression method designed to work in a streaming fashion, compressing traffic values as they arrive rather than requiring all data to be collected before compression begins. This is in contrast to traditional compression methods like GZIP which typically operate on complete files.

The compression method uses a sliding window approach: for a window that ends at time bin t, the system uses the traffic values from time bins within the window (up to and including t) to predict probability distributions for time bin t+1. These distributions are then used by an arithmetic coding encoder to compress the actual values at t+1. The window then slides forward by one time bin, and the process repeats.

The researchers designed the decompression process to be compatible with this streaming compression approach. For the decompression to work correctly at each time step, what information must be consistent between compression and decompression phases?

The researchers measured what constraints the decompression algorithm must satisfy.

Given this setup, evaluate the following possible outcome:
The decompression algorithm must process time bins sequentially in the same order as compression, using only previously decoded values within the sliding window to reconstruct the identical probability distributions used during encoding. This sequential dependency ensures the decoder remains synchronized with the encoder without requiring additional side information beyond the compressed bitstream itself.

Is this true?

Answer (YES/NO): NO